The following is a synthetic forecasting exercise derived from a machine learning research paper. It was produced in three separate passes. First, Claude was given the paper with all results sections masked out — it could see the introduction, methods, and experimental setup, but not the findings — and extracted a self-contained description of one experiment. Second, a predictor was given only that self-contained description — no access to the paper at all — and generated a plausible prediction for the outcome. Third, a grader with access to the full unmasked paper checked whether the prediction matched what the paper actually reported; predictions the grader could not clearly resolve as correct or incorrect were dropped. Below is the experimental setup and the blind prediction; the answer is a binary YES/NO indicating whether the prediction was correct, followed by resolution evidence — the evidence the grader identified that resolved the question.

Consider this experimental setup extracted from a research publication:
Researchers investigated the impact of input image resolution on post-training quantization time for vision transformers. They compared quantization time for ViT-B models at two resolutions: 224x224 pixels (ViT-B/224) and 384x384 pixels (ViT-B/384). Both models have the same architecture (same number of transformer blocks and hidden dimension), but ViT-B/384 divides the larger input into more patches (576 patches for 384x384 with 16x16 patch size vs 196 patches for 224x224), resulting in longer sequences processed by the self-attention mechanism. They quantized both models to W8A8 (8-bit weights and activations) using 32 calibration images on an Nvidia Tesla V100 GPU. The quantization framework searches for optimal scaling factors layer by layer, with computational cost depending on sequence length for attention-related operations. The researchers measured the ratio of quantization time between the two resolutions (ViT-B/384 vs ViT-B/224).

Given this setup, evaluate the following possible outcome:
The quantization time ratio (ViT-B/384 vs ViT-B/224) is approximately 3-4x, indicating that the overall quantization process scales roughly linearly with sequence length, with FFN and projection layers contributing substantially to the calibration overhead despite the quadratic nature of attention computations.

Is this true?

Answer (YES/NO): YES